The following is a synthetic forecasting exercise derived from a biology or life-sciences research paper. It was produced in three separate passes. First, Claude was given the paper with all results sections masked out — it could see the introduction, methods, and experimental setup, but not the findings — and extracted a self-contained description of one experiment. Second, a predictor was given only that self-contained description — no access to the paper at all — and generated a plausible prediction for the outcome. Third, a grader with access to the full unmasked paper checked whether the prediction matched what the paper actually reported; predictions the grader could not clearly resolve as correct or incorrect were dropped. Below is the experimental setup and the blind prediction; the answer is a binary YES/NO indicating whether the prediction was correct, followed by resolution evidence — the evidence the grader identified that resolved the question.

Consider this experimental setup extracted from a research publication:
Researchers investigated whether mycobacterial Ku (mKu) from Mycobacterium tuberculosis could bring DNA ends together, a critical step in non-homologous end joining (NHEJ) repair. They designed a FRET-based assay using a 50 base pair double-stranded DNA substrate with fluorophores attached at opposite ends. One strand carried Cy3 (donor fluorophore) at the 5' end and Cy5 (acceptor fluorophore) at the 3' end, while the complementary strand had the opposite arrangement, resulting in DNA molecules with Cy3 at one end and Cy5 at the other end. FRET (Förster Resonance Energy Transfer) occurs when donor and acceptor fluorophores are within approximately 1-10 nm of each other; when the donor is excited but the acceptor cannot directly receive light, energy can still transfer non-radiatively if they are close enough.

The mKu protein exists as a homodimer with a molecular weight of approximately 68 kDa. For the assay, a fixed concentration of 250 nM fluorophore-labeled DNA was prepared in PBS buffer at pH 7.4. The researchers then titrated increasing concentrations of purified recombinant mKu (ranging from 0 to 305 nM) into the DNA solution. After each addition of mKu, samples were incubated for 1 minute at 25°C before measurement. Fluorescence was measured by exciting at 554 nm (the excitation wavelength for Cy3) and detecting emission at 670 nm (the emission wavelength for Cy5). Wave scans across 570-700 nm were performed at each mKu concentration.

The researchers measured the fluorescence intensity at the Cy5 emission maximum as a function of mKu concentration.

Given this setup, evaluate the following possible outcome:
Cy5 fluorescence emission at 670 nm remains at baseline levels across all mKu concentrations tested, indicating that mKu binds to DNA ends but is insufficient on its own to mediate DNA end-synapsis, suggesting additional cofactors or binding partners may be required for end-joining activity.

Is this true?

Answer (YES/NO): NO